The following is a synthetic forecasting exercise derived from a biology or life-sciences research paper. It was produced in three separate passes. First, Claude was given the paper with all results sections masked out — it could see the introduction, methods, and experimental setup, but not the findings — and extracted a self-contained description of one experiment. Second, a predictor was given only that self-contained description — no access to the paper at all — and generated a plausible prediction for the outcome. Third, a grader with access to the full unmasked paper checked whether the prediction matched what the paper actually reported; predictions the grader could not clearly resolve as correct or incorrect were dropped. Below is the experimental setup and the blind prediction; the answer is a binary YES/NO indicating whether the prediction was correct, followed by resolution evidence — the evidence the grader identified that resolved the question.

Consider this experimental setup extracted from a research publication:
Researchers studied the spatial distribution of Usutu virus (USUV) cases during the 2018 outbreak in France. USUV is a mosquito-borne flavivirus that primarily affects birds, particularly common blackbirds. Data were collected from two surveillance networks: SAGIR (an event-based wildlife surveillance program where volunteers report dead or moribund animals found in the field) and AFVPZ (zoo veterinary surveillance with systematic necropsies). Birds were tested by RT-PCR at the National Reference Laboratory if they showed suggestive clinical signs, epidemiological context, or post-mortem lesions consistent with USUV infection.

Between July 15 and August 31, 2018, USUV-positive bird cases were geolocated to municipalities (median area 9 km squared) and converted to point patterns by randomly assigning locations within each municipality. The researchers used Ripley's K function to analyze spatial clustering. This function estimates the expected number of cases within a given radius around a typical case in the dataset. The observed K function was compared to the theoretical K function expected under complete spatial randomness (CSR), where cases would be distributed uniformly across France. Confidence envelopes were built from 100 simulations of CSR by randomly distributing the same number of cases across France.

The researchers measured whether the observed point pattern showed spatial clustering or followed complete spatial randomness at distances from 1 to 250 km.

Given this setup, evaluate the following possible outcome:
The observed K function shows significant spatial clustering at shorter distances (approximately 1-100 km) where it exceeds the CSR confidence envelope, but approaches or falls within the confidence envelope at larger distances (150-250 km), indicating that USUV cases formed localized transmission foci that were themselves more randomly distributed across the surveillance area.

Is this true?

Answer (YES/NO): NO